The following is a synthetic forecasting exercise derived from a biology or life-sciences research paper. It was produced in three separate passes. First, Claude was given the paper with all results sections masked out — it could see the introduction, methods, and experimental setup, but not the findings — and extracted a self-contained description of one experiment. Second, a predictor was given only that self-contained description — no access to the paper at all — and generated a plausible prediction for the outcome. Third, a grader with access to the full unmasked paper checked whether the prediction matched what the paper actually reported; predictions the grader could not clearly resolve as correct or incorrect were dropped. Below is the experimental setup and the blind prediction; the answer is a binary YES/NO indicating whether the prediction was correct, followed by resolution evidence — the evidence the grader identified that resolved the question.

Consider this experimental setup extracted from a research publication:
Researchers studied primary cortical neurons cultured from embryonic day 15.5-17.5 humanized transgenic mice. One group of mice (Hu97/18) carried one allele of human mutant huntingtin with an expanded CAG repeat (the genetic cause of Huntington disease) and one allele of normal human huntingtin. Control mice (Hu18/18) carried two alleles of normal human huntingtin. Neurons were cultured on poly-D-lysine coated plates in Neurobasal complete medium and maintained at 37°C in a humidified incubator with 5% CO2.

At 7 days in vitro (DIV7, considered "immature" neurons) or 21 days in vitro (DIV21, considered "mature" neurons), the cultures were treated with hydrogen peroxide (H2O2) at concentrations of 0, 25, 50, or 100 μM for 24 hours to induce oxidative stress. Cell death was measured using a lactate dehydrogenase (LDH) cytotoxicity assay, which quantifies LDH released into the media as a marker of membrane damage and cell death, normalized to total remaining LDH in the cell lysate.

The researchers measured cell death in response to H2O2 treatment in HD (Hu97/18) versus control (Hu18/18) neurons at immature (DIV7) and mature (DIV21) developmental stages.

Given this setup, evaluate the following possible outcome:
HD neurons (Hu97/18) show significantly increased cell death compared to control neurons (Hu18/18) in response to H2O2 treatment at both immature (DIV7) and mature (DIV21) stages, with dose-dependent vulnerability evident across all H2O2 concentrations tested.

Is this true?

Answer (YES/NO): NO